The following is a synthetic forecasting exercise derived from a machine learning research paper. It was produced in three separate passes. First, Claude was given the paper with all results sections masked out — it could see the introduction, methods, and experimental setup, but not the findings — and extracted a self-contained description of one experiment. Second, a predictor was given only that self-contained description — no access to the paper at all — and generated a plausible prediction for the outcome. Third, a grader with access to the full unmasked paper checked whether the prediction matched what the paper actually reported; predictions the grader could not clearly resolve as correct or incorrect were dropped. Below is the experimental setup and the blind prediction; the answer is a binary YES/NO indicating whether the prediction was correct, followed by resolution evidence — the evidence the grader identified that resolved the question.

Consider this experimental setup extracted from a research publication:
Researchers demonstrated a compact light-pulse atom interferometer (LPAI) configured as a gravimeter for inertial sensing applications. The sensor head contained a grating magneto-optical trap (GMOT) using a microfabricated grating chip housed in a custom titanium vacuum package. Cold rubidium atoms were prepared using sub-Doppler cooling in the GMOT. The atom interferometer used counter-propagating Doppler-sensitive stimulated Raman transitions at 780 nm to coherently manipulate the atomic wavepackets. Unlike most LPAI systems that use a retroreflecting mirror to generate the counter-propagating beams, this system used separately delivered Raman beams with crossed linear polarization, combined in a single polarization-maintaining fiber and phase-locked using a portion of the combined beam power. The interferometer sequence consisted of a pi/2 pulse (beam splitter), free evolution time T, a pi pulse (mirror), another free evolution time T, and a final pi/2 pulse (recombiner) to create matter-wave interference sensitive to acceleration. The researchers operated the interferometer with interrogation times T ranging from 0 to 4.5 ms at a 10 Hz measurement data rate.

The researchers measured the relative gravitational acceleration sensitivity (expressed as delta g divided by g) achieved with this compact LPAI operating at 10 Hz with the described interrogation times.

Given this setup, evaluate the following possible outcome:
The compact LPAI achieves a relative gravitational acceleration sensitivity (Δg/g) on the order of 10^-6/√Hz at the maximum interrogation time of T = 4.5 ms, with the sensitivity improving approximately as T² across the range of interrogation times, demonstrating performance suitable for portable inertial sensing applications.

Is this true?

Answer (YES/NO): NO